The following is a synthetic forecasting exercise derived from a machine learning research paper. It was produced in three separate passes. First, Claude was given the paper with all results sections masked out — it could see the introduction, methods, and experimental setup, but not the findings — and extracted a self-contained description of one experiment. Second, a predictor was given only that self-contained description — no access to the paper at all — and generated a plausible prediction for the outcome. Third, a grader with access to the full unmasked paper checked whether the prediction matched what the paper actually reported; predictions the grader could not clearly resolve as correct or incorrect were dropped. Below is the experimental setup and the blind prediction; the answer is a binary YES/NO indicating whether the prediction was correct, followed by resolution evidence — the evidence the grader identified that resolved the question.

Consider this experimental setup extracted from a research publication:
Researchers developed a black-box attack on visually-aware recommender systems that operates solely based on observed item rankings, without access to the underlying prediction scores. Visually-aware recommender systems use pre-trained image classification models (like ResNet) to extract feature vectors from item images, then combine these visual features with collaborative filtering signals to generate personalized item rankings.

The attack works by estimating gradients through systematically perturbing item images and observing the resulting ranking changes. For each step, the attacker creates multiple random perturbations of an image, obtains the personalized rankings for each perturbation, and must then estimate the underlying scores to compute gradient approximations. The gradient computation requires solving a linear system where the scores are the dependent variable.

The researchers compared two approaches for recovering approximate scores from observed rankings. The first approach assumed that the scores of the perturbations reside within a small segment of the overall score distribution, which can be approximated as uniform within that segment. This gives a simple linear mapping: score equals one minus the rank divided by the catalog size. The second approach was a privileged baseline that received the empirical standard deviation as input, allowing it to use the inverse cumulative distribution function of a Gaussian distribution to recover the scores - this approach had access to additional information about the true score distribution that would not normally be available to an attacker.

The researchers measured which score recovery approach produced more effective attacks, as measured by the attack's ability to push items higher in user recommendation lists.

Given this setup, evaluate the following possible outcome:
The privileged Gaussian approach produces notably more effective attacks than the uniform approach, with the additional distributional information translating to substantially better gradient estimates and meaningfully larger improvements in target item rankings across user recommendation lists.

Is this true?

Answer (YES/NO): NO